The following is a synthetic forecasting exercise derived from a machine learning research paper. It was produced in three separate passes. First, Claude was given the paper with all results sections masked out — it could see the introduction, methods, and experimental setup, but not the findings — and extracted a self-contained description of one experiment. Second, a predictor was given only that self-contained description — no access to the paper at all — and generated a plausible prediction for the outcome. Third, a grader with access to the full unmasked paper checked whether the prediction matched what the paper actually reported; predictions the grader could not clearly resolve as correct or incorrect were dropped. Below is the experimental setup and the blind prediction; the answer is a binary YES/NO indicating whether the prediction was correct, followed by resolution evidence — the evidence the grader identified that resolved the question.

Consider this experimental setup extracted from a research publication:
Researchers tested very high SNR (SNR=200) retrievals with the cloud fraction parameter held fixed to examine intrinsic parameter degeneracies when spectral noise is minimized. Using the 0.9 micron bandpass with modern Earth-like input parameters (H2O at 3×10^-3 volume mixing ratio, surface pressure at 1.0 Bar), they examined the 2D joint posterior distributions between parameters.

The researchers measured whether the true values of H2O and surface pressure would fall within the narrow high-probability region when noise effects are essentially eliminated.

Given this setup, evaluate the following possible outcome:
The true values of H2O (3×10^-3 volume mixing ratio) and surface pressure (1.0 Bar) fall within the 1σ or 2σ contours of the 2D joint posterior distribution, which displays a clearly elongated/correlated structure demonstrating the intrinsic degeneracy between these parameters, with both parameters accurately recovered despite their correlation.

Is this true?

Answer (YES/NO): YES